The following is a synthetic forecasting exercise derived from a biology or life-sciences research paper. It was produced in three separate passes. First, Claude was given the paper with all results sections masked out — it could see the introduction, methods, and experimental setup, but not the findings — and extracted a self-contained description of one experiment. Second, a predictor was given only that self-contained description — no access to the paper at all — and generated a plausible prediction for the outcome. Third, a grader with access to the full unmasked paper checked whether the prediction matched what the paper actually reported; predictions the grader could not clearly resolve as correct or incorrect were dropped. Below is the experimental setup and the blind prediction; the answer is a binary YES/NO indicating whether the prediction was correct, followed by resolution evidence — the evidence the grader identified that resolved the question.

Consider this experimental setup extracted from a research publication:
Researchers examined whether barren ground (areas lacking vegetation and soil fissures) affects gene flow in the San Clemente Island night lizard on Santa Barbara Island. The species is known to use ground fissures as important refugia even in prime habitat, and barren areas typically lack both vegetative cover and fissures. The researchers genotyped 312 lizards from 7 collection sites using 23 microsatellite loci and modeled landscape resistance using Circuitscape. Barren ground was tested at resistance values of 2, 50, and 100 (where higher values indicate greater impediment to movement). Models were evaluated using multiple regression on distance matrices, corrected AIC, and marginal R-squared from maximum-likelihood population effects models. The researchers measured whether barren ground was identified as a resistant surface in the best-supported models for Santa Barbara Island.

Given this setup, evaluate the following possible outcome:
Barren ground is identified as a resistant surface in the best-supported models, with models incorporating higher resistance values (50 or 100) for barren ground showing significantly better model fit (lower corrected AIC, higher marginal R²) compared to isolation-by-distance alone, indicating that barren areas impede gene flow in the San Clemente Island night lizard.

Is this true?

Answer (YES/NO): YES